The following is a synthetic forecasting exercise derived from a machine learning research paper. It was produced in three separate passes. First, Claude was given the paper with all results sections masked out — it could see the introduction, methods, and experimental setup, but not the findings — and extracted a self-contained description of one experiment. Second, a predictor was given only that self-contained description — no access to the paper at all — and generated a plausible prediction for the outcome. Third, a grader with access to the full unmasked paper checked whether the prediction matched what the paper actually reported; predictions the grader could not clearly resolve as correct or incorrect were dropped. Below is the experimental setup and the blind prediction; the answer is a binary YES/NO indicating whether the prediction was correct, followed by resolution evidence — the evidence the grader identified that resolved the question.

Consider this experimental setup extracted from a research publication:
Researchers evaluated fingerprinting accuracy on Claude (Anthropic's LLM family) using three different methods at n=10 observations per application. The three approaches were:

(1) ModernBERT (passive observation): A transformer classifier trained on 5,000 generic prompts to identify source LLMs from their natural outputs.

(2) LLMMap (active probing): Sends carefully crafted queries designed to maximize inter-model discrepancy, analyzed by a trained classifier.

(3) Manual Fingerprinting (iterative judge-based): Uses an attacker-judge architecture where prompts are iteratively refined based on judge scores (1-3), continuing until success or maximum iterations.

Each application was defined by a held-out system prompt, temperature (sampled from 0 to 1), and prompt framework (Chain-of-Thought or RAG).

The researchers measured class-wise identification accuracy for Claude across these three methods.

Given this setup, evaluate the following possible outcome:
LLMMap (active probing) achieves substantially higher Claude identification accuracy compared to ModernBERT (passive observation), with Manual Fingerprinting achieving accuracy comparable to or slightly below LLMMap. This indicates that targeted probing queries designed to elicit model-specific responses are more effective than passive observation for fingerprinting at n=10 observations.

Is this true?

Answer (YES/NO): NO